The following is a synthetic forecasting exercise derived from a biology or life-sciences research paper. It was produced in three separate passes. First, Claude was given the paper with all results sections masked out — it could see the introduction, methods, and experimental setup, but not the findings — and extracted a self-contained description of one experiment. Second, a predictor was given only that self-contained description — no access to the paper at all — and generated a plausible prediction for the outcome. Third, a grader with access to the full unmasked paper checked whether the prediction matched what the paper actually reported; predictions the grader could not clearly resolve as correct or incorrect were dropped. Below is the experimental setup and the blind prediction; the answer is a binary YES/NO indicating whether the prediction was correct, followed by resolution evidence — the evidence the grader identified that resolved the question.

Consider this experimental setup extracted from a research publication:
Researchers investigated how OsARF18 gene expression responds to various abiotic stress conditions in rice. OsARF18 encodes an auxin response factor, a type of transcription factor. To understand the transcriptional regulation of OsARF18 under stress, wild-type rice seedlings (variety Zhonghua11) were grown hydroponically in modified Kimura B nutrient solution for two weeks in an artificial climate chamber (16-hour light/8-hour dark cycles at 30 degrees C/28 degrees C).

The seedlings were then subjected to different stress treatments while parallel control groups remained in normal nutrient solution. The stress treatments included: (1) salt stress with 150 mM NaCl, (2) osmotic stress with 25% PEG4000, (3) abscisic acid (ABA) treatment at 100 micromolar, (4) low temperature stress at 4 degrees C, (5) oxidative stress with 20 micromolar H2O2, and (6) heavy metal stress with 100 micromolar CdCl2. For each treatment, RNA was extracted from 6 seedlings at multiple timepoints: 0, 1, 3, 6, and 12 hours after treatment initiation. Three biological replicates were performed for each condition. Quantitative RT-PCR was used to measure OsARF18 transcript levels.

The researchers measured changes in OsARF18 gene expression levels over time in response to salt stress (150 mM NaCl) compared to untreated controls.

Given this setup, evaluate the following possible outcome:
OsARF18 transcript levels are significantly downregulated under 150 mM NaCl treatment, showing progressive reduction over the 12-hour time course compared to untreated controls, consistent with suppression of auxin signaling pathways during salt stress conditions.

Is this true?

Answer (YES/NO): NO